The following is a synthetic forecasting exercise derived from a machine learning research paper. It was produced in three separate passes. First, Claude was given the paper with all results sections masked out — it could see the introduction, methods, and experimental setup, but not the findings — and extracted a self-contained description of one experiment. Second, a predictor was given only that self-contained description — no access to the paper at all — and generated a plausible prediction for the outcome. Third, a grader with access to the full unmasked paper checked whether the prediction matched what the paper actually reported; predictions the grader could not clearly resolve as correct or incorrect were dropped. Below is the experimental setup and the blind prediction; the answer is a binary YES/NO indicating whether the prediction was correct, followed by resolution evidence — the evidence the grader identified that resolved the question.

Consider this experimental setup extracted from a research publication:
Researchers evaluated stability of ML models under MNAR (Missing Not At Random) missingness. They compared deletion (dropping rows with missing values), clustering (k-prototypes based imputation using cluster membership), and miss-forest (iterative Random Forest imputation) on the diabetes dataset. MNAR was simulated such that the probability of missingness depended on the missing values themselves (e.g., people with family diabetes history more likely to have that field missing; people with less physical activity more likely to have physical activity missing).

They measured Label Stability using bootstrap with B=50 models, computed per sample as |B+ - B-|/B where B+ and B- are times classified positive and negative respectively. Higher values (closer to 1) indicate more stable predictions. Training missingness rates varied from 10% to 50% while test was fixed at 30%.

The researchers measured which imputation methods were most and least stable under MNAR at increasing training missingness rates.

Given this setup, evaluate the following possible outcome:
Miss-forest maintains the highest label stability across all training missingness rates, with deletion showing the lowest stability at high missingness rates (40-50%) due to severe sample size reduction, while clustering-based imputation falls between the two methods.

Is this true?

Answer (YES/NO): NO